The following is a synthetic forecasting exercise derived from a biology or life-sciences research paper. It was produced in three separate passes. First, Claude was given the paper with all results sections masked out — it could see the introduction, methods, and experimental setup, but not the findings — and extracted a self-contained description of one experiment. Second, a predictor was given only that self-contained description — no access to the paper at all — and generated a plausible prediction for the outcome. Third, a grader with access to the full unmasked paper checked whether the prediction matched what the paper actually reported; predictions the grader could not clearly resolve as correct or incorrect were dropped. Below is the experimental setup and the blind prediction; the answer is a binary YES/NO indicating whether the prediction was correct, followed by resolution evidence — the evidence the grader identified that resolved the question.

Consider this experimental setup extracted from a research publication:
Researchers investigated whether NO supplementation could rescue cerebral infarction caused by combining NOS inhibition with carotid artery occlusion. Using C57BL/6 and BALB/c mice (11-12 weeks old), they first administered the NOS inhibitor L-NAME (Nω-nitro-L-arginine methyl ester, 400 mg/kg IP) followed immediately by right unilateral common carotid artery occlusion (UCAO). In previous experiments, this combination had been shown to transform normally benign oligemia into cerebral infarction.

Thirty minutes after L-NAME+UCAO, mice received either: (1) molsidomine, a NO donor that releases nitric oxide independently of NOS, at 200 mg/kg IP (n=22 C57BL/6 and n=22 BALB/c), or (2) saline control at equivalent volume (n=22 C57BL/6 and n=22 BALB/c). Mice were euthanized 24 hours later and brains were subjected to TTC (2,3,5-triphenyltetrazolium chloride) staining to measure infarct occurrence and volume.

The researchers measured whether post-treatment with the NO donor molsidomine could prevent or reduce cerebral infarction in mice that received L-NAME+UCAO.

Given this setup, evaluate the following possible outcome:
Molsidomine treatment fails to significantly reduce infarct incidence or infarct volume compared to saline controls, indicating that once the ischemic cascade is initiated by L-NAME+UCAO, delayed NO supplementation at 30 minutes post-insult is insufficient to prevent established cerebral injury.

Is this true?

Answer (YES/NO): NO